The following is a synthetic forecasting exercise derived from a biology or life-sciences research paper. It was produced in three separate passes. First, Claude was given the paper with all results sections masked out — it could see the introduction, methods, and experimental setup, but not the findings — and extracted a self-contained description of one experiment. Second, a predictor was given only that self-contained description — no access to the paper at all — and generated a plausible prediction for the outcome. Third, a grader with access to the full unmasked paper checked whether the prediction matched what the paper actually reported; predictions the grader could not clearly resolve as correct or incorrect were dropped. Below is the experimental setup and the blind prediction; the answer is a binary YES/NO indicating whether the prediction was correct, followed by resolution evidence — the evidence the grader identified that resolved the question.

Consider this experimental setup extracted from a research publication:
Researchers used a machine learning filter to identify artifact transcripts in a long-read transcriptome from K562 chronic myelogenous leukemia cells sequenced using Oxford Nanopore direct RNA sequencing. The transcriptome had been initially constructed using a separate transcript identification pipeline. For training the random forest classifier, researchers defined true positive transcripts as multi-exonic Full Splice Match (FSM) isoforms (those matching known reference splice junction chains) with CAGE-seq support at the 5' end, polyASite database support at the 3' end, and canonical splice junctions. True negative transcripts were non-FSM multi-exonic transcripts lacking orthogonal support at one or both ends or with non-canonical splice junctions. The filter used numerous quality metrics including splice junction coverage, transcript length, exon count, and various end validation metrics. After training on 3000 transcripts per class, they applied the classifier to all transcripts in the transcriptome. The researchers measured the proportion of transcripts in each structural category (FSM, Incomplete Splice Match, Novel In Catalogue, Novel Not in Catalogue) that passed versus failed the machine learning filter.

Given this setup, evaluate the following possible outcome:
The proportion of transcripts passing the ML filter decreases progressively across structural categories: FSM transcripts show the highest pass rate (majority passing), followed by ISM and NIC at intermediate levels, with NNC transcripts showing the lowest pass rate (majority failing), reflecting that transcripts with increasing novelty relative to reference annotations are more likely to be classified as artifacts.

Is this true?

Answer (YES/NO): NO